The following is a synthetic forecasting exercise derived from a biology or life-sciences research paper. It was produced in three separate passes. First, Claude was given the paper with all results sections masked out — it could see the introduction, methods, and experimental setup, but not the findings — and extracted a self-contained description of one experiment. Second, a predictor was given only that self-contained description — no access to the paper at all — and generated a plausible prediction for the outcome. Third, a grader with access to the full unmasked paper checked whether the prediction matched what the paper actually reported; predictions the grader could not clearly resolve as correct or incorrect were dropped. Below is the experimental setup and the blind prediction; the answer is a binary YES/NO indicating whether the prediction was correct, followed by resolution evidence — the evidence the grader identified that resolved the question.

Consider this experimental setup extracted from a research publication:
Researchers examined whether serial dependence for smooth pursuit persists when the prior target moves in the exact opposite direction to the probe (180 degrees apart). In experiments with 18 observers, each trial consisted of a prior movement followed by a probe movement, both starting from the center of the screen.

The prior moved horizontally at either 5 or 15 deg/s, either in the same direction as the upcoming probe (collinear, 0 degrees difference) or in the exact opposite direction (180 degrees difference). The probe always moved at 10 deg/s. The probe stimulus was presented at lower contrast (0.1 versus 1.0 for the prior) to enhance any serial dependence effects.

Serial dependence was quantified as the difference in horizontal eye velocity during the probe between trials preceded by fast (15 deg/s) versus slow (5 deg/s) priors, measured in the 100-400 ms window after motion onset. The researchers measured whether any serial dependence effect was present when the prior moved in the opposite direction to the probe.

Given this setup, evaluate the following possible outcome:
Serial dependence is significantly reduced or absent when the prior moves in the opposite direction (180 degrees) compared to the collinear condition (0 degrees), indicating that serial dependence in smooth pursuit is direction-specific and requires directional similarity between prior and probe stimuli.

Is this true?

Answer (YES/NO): NO